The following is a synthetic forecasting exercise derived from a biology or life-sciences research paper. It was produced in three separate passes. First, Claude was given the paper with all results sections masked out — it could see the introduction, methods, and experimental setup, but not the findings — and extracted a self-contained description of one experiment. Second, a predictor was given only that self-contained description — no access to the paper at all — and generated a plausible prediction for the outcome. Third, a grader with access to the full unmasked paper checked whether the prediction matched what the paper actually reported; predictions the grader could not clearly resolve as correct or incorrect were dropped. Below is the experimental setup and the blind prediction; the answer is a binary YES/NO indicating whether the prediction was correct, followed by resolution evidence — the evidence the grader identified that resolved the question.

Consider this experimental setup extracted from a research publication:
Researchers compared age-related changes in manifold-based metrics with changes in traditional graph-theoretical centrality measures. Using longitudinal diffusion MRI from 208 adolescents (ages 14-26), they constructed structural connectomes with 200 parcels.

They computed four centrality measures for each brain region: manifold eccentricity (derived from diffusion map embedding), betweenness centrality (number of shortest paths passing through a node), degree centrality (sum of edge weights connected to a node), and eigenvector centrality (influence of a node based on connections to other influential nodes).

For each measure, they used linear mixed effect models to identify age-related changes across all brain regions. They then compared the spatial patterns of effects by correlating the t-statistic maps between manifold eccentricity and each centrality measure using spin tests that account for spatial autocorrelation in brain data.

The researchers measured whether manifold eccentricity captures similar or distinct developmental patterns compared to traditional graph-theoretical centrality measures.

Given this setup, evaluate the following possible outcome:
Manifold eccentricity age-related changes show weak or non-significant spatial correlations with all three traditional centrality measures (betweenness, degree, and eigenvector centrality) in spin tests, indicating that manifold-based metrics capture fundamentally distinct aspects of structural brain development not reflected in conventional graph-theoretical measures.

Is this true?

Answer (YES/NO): NO